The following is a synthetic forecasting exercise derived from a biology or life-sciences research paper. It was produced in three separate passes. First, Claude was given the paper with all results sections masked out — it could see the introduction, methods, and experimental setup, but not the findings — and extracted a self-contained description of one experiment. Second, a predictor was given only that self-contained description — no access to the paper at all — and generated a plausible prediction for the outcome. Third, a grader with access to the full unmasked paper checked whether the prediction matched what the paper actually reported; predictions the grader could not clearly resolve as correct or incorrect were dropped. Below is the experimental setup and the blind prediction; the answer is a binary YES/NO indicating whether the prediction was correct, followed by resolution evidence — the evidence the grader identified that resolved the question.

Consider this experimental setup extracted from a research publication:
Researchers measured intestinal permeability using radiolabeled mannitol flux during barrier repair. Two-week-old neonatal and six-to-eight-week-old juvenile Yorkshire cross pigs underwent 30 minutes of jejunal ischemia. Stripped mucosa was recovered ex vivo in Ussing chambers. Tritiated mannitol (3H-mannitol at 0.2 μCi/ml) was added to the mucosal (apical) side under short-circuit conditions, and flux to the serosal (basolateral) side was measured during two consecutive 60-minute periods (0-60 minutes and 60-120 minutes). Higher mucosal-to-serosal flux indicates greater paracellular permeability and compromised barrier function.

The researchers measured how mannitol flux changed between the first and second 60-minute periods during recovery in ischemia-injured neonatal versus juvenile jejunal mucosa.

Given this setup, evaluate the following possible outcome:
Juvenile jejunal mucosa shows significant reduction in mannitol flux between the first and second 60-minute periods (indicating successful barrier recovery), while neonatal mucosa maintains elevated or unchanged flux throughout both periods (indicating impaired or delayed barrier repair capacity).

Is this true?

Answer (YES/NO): YES